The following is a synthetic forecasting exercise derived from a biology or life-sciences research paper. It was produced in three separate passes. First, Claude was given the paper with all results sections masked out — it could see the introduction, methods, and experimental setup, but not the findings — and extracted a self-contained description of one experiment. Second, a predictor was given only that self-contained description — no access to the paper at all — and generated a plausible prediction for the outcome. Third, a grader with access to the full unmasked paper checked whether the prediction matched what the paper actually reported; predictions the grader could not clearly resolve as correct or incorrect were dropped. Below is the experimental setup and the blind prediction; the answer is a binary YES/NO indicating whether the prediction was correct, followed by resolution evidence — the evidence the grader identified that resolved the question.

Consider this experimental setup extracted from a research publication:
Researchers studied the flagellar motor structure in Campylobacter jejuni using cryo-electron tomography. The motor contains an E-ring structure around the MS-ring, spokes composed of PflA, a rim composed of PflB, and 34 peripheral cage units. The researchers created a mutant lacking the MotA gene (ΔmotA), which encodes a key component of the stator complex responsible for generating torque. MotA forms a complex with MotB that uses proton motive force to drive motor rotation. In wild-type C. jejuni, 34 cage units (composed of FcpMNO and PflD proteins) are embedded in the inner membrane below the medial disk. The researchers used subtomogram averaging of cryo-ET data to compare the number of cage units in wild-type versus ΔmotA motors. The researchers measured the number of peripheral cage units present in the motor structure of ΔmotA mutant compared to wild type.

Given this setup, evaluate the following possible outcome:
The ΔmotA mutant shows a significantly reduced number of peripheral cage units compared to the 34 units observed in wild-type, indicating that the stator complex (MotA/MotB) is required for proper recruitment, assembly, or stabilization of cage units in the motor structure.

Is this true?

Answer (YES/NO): YES